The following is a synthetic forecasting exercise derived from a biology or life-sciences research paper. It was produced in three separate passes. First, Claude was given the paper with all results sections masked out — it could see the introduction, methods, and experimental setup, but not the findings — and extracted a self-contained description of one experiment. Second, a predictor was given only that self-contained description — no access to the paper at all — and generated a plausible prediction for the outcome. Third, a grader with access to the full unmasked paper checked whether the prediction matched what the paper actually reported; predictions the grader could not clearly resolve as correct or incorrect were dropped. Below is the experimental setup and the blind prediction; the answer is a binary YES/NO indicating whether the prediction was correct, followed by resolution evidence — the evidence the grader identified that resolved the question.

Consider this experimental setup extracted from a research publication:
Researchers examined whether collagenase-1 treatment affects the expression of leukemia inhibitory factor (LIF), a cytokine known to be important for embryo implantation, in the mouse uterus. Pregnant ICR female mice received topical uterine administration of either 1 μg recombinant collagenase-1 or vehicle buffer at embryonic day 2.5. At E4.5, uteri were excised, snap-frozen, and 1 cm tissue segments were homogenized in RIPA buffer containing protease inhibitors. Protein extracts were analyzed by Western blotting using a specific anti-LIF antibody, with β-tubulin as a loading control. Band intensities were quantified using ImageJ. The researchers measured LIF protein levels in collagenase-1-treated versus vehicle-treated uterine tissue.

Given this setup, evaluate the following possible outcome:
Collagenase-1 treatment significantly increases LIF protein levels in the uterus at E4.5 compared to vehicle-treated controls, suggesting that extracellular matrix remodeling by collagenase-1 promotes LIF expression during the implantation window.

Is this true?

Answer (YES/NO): YES